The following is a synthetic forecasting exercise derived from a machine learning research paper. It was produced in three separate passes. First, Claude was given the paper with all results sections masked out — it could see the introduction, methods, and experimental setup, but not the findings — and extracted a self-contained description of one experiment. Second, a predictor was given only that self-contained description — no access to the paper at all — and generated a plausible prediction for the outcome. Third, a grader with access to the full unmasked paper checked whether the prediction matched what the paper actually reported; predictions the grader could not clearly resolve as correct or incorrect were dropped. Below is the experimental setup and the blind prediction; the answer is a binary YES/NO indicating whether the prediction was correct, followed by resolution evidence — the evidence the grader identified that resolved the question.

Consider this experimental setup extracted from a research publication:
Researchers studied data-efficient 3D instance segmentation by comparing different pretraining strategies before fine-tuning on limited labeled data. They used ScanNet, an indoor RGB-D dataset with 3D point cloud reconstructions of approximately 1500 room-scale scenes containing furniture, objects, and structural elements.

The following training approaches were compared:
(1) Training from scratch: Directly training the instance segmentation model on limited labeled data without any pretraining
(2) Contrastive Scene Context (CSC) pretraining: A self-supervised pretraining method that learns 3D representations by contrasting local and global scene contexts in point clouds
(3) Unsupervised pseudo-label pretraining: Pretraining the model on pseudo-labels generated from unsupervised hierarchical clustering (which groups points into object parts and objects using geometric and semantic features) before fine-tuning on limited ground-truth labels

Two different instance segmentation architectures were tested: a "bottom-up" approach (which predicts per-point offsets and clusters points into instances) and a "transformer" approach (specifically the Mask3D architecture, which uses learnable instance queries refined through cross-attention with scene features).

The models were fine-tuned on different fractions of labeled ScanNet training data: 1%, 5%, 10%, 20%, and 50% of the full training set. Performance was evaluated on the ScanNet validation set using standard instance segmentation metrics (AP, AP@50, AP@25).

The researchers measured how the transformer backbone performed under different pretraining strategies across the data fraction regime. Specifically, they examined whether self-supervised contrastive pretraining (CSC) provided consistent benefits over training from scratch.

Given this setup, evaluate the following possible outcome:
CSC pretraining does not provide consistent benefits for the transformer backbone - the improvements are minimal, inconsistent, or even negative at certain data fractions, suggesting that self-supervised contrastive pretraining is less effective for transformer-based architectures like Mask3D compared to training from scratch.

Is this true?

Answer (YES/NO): YES